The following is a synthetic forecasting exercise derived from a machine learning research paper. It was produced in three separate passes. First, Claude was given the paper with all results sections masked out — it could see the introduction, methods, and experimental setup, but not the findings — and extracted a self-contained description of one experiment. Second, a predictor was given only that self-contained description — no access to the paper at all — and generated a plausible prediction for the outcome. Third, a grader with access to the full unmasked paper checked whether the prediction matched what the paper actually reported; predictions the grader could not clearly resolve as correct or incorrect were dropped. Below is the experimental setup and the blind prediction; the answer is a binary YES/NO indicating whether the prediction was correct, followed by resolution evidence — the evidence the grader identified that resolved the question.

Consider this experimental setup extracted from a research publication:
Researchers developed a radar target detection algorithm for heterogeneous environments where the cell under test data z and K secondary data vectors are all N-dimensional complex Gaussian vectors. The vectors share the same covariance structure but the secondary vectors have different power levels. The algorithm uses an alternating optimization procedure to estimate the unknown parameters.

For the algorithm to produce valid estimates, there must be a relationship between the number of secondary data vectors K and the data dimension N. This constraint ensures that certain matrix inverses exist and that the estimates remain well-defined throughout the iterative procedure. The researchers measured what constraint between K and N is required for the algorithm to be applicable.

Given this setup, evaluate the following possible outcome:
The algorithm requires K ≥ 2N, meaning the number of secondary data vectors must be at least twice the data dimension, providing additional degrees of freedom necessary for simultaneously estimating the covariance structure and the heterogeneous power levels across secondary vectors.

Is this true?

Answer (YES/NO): NO